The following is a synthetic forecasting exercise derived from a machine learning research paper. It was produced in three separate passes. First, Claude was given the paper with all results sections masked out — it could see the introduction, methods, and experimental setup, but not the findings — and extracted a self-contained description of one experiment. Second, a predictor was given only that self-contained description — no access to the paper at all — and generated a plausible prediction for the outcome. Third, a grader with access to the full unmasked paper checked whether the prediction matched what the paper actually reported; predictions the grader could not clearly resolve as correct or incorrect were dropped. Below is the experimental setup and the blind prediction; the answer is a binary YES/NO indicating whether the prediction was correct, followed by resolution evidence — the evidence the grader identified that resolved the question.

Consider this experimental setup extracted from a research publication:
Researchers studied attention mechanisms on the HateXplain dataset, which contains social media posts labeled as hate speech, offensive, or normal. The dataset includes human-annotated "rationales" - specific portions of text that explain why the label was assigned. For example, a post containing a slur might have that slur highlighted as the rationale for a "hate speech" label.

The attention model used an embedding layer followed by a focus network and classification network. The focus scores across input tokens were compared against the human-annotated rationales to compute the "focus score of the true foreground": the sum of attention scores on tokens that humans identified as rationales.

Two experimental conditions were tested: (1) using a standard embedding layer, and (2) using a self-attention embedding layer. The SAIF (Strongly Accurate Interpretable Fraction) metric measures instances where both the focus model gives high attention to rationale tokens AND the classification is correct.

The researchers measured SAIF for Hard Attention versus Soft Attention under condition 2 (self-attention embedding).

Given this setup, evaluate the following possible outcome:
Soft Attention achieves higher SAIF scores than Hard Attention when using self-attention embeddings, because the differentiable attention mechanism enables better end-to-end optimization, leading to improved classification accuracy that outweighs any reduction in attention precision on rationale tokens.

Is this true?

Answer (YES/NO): NO